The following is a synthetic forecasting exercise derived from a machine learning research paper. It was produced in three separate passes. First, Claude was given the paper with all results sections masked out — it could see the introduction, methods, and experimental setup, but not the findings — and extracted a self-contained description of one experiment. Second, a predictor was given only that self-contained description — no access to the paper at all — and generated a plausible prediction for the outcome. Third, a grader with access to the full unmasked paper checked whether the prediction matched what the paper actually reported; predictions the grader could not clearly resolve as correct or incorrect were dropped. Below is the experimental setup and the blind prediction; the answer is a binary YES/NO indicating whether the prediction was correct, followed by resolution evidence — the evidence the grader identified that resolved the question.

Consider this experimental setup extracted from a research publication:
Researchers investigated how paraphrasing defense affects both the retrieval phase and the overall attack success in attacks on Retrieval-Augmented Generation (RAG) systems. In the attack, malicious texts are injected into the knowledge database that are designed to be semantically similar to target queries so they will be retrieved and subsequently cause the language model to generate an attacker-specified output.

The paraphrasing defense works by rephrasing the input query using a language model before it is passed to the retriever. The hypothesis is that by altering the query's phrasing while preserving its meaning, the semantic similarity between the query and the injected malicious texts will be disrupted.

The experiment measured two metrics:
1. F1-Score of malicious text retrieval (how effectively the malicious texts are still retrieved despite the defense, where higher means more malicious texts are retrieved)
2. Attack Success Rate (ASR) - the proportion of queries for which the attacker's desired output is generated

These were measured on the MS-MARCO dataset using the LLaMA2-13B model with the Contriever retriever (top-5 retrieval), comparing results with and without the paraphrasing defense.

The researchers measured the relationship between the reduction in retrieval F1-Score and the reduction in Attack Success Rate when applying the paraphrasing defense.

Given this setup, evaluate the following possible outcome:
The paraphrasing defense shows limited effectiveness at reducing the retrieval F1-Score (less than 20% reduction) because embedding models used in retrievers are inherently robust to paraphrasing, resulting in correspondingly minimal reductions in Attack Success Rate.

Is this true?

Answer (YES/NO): NO